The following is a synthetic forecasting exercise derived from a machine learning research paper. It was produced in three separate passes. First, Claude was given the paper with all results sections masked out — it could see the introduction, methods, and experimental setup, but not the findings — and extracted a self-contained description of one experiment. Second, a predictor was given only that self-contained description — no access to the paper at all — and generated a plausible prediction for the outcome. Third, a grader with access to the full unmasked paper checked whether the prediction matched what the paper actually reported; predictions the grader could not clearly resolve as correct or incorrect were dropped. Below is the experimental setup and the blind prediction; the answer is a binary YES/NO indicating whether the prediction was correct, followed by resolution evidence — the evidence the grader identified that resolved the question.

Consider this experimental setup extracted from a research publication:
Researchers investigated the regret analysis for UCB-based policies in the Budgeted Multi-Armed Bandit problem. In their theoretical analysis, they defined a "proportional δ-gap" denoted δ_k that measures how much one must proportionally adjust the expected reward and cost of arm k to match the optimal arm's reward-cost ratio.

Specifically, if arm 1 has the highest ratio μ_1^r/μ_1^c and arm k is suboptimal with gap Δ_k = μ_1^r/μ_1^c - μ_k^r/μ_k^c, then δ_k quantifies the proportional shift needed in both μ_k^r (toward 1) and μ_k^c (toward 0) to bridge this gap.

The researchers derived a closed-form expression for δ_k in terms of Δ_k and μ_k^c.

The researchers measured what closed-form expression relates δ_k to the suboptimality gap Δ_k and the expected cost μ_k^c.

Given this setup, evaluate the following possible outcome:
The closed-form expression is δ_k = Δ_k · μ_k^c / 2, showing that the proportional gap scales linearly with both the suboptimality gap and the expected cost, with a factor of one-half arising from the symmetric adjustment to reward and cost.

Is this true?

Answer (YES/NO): NO